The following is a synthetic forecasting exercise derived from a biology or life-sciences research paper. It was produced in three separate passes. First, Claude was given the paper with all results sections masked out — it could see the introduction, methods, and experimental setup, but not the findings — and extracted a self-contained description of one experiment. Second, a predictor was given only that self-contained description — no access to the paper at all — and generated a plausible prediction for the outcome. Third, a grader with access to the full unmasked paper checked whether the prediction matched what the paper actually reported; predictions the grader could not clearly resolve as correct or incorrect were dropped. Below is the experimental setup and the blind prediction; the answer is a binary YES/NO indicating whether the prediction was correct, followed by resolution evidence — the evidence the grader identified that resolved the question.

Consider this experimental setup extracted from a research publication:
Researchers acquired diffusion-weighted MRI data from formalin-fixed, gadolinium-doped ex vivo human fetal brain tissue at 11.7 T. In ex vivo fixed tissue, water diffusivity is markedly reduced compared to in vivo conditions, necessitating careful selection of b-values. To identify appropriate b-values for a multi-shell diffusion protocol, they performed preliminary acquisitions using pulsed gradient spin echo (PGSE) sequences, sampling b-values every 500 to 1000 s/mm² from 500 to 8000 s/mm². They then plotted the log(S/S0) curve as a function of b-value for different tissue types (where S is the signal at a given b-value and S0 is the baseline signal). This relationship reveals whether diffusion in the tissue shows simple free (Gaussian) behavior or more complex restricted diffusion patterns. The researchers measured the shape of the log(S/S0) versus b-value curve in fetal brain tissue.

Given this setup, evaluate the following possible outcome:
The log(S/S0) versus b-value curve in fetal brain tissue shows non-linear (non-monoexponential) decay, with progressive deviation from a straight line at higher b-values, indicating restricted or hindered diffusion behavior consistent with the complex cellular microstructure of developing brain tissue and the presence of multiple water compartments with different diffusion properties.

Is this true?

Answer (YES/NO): YES